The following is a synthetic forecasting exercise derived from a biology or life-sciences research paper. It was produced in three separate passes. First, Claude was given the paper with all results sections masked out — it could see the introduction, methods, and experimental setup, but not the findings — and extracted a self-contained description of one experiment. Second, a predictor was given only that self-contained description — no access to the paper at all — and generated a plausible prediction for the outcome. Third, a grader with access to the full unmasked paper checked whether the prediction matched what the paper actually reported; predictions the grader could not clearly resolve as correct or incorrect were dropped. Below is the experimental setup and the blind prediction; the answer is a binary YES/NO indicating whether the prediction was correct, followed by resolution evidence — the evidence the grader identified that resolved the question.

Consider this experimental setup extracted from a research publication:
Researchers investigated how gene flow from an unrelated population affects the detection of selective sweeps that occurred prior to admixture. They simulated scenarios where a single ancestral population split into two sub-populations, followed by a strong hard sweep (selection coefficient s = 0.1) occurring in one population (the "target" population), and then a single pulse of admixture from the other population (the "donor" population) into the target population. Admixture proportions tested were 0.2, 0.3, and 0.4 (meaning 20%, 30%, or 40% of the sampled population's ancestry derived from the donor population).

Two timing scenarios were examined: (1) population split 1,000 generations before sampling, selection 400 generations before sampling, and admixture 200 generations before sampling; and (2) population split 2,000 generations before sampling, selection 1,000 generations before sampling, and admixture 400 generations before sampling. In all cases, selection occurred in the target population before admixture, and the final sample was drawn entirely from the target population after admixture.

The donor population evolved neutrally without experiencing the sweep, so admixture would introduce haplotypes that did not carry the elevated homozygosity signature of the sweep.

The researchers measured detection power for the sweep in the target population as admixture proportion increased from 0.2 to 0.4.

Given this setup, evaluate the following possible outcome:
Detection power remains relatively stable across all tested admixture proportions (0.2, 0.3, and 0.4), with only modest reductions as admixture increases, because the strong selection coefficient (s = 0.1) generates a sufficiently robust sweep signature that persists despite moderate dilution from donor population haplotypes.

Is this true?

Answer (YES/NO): NO